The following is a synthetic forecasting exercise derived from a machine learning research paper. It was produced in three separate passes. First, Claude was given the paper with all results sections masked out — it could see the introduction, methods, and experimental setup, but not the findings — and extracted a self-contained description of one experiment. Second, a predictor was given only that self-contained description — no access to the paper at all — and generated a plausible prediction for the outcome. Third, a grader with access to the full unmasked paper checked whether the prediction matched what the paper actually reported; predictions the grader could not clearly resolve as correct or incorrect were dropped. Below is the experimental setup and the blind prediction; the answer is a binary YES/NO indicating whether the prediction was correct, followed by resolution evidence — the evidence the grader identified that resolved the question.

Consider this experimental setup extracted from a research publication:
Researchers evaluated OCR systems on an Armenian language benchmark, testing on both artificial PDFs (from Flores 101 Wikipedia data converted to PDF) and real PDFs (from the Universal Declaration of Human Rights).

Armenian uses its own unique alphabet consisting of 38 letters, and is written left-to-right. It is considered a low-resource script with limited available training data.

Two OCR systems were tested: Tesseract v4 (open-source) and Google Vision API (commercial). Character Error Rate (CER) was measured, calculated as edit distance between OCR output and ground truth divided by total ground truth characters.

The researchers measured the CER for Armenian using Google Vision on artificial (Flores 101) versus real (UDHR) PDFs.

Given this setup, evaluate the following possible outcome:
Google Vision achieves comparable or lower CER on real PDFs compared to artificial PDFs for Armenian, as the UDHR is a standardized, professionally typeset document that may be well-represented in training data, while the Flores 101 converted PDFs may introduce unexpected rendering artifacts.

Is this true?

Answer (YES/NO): NO